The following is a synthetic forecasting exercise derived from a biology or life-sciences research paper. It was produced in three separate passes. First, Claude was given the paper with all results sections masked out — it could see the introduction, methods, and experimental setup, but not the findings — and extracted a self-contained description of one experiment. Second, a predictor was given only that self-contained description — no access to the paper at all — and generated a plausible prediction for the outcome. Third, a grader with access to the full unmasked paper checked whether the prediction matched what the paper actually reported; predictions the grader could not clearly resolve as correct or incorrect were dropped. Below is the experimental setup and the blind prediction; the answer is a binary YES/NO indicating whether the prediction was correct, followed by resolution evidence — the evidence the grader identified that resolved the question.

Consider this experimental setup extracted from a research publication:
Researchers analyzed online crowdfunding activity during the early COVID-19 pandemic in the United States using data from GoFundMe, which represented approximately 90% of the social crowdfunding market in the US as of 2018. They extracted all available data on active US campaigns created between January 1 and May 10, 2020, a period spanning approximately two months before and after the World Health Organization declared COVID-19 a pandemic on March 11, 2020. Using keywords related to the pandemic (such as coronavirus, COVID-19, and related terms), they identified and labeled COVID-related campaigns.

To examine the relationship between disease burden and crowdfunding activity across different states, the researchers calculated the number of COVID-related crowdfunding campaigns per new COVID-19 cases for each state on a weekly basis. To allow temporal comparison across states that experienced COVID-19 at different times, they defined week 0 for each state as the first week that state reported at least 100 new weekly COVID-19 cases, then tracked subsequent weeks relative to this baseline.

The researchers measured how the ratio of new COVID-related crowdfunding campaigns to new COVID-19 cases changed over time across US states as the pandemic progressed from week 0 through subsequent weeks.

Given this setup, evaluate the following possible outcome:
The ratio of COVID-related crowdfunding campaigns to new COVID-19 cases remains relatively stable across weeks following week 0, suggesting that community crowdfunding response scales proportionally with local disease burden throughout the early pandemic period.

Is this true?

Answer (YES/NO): NO